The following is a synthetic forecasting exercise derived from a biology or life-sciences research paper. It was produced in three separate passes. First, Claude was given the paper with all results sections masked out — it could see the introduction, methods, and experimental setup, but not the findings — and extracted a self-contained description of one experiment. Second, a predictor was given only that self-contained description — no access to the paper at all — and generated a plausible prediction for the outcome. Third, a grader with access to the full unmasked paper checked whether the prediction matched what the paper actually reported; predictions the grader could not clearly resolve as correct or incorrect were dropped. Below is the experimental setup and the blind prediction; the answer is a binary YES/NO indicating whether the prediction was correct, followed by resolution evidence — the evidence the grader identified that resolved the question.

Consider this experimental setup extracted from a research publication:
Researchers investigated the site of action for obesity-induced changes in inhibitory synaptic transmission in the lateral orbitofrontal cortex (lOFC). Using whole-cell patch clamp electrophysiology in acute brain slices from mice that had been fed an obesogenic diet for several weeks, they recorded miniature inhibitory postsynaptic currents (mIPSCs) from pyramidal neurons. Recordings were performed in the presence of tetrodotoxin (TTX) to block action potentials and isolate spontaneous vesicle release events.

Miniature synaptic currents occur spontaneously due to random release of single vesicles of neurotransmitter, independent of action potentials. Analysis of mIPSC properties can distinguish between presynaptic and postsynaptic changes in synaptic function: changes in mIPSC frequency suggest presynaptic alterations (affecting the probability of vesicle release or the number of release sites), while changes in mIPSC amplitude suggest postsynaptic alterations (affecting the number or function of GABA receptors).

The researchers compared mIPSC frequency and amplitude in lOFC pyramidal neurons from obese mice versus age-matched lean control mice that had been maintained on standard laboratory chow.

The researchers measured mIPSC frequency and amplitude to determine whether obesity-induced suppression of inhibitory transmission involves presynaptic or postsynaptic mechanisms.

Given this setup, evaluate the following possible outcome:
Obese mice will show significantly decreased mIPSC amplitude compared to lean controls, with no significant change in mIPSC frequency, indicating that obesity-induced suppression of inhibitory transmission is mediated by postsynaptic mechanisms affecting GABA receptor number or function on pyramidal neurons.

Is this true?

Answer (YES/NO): NO